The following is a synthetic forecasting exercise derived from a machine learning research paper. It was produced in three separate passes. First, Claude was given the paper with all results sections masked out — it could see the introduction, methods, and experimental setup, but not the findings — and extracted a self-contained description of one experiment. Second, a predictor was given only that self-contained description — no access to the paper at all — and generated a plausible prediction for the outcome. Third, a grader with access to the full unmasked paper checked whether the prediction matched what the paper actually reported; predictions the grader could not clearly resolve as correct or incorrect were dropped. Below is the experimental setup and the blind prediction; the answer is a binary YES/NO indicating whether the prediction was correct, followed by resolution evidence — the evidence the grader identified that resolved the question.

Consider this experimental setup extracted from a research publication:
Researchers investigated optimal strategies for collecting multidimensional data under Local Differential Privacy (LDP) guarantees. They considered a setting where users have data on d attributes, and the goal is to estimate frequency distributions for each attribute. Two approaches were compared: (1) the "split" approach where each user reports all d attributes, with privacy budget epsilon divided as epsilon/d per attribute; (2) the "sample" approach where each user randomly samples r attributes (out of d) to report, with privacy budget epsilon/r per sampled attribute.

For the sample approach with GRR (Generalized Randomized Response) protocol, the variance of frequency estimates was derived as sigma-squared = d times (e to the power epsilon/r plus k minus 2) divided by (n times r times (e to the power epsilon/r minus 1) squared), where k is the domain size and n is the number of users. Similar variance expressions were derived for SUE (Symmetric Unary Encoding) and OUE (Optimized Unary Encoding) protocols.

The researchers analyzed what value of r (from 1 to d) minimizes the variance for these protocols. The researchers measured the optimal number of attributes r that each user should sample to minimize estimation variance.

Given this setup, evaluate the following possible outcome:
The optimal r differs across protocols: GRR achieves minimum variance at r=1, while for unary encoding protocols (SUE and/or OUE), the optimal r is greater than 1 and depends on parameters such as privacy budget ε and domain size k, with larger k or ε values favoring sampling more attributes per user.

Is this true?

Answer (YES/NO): NO